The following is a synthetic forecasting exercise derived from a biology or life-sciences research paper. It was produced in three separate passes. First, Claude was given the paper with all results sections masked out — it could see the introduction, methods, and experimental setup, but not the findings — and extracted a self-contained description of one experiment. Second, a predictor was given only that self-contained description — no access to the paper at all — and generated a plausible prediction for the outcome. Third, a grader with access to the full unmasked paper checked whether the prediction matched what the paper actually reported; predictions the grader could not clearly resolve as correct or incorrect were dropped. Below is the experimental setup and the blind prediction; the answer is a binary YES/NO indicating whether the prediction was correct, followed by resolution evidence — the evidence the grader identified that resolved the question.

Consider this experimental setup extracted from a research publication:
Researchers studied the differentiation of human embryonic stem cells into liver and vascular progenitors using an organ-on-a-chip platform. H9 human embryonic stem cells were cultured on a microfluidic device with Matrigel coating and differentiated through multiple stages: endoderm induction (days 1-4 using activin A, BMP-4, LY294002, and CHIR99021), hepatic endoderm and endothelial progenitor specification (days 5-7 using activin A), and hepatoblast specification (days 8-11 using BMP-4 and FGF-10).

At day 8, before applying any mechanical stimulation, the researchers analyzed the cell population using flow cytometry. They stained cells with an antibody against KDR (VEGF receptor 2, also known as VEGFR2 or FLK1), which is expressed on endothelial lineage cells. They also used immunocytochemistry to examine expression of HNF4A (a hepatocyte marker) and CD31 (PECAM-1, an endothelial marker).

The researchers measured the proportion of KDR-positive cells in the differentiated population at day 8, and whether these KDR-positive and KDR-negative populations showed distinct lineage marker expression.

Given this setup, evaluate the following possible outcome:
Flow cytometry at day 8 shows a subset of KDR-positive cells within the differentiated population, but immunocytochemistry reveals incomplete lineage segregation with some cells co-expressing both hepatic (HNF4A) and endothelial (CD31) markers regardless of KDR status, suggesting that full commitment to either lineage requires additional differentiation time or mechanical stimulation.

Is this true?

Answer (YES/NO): NO